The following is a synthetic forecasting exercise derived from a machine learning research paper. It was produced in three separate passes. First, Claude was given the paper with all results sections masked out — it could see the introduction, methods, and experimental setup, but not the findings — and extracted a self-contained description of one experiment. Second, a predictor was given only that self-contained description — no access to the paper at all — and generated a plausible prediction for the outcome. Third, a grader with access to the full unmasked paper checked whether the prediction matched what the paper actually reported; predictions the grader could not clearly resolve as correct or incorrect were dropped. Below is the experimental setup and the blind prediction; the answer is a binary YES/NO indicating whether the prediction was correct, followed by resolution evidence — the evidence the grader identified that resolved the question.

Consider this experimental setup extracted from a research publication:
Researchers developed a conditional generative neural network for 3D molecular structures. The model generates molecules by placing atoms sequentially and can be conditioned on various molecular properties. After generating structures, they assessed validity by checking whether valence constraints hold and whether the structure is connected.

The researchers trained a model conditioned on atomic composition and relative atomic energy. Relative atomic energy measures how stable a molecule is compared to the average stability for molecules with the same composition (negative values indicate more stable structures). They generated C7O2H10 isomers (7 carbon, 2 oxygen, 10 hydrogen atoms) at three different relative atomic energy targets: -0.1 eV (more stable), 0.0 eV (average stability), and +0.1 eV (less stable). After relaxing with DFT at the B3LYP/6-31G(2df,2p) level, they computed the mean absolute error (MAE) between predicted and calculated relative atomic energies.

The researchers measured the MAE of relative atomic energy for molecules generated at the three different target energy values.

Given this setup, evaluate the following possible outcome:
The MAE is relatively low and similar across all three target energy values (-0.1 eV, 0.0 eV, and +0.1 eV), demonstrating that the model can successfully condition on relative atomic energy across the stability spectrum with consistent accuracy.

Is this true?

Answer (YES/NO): YES